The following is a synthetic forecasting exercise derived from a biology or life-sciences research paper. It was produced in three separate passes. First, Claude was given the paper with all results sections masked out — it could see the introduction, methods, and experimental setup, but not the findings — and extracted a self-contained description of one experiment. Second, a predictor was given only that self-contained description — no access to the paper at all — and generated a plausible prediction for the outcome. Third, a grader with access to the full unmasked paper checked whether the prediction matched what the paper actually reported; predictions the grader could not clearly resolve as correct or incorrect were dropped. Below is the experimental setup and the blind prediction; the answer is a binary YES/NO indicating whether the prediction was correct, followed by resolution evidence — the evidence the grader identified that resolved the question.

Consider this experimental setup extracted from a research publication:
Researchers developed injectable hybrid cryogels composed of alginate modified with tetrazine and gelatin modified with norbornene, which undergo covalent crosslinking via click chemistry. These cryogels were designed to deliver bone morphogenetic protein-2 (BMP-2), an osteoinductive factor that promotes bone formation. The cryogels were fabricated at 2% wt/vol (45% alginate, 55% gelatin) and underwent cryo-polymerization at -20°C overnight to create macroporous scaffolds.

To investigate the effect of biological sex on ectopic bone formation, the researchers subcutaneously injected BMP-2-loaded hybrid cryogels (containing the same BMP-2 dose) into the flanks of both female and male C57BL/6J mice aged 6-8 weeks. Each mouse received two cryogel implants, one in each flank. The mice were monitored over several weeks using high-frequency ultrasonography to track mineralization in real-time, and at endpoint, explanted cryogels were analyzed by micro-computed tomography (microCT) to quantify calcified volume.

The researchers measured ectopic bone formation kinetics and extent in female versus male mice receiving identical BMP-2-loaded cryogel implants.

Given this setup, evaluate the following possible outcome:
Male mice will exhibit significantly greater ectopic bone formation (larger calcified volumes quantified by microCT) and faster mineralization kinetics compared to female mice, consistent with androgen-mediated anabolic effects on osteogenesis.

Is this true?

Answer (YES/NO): NO